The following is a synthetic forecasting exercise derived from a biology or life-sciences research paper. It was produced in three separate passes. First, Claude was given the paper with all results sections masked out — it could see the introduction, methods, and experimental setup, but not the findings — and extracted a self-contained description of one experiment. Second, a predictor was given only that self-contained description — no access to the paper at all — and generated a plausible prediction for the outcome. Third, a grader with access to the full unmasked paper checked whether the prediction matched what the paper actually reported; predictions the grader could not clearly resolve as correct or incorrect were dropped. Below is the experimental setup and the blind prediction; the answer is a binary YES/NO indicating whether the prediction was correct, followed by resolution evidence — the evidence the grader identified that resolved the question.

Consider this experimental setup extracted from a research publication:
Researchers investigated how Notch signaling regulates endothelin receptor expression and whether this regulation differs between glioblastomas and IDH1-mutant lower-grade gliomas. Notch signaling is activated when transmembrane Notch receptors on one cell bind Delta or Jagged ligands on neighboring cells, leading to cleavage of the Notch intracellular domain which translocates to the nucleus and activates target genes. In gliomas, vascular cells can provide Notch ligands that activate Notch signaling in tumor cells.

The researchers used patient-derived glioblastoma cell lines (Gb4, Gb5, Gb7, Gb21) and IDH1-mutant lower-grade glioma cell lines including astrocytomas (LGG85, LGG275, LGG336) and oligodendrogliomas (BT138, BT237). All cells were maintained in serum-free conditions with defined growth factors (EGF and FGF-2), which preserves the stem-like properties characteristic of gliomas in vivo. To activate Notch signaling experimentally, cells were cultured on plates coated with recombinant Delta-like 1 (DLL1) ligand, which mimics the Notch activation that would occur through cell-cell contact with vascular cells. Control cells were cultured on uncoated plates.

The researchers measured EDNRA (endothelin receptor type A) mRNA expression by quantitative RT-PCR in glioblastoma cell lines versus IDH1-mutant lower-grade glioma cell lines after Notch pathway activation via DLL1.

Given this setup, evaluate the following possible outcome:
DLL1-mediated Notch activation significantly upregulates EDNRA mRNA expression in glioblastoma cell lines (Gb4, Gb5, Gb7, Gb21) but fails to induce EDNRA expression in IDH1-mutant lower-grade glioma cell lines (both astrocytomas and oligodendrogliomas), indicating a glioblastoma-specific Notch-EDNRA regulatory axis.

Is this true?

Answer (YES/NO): NO